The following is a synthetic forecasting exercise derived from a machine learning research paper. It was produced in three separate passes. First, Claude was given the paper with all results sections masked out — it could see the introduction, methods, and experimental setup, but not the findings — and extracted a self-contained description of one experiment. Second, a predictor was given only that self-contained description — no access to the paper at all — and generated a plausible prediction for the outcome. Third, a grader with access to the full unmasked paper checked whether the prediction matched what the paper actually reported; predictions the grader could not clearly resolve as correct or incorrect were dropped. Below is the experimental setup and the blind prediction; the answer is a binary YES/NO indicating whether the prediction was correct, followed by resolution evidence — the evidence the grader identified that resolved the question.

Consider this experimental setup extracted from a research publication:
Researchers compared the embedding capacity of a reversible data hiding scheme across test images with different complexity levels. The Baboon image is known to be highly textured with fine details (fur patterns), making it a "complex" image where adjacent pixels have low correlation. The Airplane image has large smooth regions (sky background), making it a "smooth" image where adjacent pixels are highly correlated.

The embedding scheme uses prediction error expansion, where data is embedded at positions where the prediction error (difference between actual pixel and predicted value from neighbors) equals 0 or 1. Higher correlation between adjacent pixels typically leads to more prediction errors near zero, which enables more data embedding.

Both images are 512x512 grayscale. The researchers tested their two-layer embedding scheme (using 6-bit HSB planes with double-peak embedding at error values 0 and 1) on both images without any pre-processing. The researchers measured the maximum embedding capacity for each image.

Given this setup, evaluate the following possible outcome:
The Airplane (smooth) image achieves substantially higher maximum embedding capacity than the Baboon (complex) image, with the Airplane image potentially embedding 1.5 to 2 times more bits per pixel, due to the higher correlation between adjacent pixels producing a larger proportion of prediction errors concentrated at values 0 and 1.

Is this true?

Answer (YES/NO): NO